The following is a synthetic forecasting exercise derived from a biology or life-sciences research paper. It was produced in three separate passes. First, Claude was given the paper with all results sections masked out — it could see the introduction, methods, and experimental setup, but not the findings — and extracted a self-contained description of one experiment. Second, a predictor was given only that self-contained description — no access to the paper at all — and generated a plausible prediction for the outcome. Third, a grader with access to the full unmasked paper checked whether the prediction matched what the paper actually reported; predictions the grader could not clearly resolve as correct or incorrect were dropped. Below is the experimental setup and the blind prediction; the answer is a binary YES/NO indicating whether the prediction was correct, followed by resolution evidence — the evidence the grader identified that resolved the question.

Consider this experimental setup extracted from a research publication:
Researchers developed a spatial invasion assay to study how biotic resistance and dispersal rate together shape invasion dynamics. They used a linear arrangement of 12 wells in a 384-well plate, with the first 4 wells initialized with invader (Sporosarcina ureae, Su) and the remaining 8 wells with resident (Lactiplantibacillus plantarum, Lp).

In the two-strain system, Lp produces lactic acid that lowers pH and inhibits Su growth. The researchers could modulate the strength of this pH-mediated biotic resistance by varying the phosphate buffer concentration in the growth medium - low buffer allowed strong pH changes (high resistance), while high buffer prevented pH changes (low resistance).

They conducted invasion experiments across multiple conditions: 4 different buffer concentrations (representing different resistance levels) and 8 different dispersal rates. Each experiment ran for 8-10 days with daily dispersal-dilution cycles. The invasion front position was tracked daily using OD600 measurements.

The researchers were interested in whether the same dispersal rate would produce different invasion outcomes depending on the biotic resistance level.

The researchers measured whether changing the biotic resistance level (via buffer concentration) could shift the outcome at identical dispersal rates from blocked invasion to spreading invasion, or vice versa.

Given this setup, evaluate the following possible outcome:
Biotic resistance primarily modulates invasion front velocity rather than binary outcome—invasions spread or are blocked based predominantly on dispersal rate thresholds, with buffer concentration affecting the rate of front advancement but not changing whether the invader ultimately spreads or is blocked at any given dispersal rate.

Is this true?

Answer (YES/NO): NO